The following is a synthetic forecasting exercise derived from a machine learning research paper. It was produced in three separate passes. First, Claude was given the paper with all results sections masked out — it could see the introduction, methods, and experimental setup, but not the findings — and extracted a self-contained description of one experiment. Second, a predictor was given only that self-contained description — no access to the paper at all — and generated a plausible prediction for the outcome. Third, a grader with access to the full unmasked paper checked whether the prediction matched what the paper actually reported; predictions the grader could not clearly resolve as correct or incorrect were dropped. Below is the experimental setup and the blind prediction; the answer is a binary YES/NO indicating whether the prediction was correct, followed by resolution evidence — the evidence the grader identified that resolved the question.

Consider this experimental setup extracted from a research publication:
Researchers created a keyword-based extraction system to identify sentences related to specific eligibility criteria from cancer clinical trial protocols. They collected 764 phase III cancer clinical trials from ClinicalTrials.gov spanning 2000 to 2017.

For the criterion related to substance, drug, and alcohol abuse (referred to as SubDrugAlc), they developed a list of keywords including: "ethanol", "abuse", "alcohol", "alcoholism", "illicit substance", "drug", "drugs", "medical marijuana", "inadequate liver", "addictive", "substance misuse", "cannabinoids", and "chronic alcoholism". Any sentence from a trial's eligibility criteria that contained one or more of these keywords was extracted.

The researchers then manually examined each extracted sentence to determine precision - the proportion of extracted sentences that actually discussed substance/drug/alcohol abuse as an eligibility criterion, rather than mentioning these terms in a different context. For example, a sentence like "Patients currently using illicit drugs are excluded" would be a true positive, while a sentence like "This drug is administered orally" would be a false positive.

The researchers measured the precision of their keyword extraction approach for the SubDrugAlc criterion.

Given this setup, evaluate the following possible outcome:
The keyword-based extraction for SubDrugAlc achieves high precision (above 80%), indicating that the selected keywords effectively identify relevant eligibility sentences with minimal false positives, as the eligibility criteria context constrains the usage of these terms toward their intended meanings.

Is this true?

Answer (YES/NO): NO